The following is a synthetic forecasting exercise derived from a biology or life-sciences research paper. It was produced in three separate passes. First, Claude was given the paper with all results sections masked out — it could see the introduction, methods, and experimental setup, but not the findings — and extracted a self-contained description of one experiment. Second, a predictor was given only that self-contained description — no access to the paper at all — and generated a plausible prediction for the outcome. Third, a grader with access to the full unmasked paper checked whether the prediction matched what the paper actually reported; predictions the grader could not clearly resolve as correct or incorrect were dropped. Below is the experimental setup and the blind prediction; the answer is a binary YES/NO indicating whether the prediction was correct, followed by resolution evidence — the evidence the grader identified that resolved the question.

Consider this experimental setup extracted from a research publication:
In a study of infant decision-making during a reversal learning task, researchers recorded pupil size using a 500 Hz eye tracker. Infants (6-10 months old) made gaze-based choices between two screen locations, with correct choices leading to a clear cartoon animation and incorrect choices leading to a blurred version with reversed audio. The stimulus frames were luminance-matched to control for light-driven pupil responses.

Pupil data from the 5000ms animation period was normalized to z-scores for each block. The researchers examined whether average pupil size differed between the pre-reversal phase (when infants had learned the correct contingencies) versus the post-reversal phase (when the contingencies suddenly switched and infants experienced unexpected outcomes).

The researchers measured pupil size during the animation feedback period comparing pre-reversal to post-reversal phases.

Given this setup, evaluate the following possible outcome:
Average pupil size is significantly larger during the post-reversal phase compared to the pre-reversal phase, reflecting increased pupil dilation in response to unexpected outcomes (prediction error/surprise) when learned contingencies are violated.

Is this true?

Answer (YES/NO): YES